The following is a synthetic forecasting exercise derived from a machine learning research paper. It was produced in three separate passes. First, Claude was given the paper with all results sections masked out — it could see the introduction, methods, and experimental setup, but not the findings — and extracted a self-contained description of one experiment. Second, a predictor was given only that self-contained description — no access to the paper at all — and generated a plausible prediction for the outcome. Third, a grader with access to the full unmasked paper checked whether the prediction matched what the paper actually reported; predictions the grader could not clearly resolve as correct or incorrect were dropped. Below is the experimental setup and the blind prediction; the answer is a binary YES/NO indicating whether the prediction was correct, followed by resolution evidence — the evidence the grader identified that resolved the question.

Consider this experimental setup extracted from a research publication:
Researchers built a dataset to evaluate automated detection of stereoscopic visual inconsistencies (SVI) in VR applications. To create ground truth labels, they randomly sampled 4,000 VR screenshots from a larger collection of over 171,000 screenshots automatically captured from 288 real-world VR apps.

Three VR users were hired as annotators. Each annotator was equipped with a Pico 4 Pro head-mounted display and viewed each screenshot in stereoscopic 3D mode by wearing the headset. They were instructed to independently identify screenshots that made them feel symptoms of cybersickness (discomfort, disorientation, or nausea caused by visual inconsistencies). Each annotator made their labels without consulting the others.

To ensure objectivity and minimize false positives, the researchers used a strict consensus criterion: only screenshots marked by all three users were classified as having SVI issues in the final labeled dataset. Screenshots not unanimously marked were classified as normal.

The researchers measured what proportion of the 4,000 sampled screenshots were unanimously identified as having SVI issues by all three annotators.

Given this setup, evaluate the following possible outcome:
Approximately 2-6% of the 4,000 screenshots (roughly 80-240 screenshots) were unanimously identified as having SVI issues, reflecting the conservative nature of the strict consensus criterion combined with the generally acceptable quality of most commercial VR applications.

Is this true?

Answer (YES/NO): YES